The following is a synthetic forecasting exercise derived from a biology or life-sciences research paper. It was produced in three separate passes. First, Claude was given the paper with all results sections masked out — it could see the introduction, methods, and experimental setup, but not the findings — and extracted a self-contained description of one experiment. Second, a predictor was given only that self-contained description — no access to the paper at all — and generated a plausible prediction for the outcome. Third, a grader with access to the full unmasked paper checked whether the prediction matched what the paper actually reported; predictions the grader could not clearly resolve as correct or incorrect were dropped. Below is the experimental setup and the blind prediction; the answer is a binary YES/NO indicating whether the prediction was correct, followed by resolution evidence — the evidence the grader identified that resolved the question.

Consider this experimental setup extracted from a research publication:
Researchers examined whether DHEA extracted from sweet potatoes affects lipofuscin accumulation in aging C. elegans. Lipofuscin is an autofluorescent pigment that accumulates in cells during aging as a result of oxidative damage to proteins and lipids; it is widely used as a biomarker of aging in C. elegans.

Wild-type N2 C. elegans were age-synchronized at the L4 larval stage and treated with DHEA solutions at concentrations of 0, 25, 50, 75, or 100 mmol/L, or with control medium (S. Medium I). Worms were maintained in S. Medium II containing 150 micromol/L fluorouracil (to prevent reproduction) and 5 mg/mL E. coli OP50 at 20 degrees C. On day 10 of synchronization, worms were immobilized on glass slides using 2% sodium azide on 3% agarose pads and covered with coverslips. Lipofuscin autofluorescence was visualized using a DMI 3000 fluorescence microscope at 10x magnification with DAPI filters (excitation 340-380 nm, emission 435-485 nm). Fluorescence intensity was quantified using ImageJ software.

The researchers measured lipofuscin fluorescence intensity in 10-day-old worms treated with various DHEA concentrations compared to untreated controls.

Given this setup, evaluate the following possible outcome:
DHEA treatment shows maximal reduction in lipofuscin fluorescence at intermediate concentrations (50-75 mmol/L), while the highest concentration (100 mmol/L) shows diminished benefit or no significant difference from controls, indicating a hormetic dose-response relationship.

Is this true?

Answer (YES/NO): NO